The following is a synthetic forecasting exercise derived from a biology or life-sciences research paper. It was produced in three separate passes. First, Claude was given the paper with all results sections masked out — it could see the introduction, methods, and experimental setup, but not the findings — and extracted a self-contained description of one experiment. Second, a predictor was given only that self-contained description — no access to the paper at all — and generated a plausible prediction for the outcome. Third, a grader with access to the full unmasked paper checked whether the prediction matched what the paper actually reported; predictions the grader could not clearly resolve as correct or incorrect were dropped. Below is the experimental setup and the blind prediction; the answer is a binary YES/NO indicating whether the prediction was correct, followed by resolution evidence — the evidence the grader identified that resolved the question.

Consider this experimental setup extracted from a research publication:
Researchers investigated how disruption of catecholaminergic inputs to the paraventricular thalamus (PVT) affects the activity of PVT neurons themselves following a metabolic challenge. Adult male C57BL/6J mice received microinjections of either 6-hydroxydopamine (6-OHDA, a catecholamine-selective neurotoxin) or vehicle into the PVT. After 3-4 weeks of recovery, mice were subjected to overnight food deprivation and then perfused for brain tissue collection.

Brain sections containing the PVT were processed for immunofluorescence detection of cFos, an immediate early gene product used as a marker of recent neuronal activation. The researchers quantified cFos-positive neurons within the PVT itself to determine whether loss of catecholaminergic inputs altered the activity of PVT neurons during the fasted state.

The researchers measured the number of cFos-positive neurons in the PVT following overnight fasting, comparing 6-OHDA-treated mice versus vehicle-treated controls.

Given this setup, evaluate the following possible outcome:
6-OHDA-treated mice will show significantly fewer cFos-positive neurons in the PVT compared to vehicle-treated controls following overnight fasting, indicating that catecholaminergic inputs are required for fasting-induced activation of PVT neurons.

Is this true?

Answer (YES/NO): NO